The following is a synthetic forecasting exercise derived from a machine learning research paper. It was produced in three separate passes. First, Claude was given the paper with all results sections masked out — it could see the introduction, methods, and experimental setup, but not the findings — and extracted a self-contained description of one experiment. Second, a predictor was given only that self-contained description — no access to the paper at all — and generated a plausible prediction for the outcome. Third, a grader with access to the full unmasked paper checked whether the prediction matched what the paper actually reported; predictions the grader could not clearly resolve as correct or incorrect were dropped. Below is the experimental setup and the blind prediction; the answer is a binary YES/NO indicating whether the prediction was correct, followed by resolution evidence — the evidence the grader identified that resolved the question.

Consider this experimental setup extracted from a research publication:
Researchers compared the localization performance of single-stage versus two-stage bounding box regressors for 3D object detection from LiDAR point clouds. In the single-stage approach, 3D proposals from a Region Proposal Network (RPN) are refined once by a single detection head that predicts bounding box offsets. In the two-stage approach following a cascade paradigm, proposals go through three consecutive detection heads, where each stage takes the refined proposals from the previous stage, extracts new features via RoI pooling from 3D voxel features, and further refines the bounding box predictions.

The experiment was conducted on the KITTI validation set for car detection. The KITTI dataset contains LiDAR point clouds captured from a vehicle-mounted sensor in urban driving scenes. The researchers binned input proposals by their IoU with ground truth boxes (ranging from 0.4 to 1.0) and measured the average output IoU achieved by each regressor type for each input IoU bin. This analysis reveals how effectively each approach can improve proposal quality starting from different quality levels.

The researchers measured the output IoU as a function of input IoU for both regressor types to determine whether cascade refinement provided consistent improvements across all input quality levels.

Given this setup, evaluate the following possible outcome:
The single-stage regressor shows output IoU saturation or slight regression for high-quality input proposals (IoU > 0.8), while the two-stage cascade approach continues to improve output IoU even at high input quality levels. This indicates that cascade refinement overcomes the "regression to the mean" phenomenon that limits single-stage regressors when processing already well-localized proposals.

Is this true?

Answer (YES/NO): NO